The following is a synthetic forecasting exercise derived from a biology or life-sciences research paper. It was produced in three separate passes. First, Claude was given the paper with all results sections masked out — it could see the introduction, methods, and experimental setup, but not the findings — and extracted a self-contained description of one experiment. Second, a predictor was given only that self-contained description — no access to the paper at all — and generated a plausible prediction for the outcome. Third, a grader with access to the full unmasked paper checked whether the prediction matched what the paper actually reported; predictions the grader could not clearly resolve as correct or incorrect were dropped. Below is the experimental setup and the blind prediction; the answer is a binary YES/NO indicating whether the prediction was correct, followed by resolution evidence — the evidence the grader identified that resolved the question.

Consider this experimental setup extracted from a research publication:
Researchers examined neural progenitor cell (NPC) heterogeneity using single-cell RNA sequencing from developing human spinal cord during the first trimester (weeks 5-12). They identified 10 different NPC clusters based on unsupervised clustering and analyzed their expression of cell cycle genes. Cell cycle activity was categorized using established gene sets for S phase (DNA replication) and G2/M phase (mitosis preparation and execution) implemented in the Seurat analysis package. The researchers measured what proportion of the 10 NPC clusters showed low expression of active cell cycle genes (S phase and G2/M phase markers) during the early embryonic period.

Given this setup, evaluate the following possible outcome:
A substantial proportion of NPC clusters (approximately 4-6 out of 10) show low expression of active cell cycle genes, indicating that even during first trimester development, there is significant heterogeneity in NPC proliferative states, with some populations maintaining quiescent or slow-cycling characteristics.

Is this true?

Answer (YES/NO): NO